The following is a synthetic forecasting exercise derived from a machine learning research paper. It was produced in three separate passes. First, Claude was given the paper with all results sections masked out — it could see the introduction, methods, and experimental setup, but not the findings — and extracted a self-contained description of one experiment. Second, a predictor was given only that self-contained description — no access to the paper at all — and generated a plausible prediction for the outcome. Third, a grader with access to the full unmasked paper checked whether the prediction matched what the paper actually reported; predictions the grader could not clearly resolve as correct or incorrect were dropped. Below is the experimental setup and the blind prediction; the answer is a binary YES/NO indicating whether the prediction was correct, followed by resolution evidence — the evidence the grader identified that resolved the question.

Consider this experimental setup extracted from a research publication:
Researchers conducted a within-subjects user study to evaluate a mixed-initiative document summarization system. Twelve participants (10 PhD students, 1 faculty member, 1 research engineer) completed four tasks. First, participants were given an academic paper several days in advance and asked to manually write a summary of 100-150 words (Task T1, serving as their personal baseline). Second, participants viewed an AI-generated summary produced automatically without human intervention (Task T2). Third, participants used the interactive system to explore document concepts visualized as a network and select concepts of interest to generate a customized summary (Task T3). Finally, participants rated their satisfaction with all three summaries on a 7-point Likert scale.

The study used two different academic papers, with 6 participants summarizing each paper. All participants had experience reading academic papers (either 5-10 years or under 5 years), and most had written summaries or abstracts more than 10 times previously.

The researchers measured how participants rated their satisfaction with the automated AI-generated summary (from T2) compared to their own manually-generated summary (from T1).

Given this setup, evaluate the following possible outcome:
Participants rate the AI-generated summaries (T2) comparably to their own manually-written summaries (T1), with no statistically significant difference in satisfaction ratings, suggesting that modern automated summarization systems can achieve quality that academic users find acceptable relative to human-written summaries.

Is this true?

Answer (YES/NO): NO